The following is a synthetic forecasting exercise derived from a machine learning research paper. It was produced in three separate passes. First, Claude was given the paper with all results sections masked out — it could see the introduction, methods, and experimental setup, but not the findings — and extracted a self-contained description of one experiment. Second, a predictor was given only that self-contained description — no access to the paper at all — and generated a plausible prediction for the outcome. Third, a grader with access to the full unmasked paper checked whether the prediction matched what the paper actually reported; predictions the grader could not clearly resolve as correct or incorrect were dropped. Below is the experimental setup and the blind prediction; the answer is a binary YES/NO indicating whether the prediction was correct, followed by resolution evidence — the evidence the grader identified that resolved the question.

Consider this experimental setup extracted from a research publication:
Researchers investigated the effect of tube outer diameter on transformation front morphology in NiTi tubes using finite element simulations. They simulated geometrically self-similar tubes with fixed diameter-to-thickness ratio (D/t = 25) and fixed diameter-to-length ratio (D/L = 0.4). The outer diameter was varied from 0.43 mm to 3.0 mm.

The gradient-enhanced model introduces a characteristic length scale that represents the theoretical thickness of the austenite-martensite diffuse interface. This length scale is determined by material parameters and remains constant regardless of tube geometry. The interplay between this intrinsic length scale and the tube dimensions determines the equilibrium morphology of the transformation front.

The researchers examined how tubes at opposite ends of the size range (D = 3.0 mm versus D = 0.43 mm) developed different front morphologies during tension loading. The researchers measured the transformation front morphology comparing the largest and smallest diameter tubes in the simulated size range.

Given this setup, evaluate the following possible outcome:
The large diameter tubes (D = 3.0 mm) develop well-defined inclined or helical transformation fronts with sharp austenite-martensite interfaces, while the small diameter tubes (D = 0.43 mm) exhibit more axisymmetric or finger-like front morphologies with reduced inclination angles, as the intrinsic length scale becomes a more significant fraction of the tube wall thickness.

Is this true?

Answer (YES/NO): NO